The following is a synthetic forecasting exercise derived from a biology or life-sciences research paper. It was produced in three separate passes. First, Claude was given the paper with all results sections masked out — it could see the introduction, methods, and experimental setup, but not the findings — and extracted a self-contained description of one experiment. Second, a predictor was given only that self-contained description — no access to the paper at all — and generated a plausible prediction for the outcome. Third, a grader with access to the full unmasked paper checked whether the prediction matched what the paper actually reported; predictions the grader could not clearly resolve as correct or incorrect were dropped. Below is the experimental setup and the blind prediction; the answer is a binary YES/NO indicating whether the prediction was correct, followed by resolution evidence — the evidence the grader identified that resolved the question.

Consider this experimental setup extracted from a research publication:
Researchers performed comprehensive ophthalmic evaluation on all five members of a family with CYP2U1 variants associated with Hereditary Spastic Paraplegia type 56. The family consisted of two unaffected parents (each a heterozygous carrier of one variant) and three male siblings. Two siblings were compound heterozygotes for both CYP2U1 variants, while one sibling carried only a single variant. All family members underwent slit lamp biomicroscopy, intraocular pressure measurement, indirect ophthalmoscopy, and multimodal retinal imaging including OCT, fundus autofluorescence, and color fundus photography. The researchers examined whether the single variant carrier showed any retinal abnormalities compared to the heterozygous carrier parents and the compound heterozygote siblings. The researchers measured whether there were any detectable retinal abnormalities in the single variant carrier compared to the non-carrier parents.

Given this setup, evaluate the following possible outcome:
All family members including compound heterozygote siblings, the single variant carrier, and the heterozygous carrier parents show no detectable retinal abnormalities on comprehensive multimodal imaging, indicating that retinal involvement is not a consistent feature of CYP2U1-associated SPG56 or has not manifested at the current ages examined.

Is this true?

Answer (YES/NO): NO